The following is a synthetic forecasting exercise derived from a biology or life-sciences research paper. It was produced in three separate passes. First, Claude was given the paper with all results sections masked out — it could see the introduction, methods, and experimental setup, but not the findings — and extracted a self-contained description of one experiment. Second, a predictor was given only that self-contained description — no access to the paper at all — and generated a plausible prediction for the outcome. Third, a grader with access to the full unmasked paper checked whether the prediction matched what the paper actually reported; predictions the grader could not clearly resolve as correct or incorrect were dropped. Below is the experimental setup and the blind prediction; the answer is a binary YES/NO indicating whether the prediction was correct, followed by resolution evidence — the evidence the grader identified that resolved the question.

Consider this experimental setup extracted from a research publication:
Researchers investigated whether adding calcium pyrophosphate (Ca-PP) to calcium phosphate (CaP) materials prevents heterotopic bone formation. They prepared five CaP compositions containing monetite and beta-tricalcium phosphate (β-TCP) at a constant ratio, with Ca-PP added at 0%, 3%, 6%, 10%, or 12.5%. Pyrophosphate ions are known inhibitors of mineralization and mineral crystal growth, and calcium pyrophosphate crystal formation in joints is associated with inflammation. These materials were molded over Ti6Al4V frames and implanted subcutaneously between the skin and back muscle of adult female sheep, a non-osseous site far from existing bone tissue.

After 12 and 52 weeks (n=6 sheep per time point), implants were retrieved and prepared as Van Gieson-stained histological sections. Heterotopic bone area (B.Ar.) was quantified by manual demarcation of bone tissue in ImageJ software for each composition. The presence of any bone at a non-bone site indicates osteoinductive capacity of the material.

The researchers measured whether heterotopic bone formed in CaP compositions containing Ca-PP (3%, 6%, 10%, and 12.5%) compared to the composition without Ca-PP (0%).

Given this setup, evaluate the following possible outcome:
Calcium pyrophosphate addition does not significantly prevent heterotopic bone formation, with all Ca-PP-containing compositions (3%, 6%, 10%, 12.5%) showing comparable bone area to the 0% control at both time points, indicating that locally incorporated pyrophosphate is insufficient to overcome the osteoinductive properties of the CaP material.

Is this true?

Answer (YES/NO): YES